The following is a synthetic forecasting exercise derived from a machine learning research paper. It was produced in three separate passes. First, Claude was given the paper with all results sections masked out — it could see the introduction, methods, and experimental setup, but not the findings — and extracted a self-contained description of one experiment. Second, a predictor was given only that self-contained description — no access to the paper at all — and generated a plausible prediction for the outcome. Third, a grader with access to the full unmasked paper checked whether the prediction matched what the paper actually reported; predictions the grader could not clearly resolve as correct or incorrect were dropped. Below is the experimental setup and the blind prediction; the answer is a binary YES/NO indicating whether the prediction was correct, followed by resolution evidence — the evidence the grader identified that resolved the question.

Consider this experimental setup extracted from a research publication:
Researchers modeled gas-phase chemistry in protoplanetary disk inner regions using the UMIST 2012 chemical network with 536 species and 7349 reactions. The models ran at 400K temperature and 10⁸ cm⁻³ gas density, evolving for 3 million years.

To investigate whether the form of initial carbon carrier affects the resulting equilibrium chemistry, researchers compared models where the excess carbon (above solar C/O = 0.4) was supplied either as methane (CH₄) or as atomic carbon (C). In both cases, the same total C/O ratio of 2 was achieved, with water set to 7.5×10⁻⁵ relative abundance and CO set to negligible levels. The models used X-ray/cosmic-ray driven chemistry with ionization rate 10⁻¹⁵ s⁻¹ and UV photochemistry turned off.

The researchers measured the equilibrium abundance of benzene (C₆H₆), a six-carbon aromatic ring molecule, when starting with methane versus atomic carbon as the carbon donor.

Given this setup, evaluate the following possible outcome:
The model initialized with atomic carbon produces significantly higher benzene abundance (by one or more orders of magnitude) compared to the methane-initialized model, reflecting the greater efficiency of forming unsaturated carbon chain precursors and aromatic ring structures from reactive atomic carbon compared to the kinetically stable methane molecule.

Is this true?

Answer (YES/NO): NO